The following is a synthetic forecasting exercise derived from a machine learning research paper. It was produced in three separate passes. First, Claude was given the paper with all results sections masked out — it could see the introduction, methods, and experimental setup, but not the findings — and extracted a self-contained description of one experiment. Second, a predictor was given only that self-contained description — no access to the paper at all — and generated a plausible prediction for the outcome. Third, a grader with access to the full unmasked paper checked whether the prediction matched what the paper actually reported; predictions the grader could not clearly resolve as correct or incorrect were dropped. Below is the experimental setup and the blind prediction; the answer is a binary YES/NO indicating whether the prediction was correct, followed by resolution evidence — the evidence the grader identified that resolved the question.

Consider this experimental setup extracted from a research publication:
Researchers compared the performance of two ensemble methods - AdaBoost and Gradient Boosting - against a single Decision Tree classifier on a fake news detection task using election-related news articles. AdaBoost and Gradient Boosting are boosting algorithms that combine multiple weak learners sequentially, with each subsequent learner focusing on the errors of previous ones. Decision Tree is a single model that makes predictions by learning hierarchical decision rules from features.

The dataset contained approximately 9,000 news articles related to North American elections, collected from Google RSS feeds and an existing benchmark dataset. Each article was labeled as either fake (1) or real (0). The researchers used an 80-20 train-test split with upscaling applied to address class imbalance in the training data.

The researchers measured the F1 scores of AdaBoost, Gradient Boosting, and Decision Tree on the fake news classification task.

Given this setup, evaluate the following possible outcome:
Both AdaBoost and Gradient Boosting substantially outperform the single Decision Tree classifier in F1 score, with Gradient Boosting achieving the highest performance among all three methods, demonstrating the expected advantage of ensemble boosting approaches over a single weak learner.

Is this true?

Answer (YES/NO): NO